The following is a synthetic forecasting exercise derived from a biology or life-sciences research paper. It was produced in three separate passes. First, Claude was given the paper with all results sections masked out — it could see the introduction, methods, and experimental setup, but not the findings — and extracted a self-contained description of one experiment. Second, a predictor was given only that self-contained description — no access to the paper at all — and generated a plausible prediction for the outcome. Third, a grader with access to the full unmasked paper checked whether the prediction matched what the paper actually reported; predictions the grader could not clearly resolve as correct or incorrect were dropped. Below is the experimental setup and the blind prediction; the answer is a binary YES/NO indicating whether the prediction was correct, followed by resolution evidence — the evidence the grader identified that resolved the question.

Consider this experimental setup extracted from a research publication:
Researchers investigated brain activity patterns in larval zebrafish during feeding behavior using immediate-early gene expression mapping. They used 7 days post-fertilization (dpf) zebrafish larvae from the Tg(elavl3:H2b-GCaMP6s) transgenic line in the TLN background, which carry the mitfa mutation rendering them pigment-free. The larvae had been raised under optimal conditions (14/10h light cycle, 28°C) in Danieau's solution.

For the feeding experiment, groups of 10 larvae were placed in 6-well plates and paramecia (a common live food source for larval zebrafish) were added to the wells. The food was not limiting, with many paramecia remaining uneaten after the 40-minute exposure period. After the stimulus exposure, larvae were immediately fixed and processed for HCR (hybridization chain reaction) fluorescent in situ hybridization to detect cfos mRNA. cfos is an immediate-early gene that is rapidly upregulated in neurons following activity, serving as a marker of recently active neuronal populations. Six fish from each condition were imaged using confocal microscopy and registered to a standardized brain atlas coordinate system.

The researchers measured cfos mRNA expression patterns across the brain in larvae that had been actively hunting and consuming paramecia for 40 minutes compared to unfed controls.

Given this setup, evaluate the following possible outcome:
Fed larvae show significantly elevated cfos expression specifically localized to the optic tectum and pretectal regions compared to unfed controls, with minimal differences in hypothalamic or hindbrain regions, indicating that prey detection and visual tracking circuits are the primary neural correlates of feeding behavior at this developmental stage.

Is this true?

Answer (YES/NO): NO